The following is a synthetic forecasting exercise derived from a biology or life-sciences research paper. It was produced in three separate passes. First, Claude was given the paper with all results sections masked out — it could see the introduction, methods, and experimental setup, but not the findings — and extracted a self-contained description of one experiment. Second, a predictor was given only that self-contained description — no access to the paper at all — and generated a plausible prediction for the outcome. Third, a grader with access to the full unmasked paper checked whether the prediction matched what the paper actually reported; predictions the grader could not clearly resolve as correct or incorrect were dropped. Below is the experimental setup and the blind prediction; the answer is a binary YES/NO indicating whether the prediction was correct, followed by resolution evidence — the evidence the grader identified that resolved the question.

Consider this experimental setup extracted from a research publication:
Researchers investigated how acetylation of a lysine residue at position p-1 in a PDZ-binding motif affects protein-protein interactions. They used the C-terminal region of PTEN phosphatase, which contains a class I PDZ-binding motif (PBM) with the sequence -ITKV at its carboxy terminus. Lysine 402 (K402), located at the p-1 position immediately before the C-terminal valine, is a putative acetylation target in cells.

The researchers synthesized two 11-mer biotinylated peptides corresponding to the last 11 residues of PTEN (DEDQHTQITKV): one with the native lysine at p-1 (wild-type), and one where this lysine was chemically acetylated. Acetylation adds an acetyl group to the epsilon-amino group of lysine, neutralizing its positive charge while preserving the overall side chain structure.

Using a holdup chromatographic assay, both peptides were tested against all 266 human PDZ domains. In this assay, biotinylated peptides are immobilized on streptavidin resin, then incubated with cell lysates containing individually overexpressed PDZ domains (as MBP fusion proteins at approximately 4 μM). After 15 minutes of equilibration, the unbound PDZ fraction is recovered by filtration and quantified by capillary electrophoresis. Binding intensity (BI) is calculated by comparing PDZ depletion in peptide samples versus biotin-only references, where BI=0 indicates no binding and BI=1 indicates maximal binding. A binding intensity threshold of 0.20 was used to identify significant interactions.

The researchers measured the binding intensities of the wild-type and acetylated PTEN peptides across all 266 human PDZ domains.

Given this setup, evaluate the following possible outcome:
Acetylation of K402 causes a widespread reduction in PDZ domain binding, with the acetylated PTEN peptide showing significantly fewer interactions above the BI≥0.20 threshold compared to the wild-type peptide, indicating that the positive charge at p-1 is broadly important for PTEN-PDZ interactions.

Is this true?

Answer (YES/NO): NO